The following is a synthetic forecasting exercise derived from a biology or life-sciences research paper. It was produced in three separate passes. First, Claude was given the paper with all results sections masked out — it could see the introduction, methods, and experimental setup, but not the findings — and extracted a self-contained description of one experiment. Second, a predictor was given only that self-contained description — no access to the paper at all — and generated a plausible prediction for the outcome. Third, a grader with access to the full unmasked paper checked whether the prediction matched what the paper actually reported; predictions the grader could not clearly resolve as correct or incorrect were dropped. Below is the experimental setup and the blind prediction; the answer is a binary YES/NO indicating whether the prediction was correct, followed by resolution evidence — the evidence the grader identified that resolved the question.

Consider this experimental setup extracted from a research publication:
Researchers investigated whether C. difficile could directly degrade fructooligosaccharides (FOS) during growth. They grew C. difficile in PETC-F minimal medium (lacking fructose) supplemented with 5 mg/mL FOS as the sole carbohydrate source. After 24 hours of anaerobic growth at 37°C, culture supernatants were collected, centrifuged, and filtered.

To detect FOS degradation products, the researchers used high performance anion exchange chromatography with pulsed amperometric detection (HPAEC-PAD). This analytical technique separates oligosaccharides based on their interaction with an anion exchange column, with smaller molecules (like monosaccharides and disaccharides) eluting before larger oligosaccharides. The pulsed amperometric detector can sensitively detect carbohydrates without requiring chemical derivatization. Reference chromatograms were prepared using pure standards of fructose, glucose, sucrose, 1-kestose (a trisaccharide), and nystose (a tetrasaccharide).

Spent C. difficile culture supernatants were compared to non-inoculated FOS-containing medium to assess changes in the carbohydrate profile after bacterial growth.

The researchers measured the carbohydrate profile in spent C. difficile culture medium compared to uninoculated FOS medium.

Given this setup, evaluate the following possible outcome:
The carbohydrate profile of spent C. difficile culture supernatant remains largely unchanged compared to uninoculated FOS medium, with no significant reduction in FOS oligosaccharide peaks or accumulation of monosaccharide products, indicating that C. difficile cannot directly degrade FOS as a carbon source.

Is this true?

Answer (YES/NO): NO